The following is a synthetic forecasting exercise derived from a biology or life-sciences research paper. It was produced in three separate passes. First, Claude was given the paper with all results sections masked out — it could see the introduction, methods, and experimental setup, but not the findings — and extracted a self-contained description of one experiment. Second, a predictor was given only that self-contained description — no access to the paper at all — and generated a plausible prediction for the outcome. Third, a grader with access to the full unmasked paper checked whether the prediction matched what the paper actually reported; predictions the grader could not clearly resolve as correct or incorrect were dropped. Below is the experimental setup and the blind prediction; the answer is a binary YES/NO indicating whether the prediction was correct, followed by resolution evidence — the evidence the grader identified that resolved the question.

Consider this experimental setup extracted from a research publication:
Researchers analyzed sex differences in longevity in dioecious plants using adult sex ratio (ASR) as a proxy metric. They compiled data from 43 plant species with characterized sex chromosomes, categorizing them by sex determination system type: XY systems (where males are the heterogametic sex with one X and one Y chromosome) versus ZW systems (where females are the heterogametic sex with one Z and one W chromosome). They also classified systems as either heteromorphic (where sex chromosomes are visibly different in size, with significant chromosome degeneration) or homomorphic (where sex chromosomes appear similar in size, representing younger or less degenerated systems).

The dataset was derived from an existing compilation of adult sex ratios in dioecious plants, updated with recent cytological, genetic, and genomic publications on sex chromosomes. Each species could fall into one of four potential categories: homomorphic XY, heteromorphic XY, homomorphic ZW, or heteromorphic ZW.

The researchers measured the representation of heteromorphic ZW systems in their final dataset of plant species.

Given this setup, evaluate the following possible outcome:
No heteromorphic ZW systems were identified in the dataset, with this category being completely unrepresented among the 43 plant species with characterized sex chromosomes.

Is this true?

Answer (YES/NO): YES